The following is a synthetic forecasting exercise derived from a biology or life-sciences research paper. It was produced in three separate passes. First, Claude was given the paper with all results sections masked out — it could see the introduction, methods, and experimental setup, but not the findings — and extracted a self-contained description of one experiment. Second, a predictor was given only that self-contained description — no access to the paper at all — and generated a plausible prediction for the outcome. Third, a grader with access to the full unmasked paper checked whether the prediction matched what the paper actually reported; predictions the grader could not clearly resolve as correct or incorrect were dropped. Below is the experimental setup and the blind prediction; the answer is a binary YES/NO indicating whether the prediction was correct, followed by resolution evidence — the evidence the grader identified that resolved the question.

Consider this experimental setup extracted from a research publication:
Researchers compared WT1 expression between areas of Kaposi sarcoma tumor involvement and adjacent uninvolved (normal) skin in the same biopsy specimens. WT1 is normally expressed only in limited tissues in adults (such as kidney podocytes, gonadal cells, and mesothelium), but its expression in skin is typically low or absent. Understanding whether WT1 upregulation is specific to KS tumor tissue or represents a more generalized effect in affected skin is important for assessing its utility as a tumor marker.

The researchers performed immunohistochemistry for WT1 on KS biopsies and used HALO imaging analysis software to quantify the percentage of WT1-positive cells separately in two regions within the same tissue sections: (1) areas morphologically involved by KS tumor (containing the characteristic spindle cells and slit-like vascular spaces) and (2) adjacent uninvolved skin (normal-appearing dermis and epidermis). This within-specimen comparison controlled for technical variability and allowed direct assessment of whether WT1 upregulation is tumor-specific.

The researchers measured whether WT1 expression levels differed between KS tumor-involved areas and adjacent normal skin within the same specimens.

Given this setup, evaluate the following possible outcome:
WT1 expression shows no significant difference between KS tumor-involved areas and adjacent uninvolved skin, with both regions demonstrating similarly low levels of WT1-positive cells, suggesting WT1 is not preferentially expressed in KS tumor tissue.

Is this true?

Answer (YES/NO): NO